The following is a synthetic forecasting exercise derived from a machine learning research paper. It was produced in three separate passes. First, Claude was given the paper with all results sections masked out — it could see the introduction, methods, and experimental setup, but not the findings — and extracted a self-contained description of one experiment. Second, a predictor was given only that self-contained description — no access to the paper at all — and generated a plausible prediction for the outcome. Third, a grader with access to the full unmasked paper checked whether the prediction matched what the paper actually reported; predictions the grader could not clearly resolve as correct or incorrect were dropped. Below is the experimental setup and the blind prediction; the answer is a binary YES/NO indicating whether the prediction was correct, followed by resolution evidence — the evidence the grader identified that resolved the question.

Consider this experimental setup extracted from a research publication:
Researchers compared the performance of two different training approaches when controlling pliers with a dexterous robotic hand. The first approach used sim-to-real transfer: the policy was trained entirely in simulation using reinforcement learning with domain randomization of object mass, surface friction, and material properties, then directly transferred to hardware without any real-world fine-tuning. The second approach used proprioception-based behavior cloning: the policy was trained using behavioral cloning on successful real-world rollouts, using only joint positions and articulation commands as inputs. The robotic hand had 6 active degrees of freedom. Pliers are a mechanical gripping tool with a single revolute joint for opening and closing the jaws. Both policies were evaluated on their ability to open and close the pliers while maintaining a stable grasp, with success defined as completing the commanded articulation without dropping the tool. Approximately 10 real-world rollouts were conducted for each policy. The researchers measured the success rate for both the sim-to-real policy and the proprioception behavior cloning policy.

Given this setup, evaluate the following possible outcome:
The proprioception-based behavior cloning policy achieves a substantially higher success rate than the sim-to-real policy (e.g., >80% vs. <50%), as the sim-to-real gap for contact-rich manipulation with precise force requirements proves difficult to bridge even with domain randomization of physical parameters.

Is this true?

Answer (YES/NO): NO